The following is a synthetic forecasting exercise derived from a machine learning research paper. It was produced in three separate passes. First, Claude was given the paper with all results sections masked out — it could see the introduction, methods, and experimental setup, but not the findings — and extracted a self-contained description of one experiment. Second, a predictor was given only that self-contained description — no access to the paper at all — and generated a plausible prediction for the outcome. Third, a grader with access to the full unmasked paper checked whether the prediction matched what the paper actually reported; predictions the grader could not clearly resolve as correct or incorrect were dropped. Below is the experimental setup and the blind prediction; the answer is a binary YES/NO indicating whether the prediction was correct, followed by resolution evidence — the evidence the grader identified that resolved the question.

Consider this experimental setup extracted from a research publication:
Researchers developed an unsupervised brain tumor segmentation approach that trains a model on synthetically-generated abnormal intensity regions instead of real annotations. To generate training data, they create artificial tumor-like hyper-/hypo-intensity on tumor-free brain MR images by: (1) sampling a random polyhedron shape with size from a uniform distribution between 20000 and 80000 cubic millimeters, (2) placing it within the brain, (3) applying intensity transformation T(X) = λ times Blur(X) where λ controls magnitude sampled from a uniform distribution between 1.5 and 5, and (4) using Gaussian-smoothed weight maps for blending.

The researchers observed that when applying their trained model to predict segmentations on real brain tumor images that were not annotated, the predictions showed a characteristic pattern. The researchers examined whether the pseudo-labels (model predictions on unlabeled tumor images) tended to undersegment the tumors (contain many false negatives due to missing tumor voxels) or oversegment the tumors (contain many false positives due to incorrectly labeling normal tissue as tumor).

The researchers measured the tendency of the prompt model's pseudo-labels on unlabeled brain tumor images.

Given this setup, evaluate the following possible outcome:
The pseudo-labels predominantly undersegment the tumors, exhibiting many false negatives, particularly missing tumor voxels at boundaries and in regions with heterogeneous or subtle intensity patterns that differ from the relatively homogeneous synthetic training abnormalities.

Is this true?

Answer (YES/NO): YES